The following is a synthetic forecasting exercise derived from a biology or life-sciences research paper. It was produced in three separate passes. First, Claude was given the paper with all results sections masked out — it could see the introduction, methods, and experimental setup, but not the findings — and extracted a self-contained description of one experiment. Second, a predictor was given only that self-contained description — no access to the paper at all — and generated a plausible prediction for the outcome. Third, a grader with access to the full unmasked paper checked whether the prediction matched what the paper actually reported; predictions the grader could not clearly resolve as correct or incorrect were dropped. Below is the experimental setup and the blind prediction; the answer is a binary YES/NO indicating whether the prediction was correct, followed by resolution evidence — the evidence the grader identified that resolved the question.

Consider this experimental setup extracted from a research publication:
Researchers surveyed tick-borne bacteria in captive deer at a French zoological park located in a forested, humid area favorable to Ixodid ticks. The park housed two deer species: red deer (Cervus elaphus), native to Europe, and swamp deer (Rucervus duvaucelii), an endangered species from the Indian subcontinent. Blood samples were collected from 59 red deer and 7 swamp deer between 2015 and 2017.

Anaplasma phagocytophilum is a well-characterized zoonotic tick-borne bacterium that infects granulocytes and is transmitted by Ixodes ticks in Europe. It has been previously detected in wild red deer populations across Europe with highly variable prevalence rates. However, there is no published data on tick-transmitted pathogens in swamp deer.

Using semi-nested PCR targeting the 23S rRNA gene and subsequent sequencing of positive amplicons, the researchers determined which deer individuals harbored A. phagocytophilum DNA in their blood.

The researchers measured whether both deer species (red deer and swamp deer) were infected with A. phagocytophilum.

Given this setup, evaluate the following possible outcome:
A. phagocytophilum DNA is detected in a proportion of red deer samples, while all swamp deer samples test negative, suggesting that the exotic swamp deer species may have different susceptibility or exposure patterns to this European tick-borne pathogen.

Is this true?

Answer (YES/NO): YES